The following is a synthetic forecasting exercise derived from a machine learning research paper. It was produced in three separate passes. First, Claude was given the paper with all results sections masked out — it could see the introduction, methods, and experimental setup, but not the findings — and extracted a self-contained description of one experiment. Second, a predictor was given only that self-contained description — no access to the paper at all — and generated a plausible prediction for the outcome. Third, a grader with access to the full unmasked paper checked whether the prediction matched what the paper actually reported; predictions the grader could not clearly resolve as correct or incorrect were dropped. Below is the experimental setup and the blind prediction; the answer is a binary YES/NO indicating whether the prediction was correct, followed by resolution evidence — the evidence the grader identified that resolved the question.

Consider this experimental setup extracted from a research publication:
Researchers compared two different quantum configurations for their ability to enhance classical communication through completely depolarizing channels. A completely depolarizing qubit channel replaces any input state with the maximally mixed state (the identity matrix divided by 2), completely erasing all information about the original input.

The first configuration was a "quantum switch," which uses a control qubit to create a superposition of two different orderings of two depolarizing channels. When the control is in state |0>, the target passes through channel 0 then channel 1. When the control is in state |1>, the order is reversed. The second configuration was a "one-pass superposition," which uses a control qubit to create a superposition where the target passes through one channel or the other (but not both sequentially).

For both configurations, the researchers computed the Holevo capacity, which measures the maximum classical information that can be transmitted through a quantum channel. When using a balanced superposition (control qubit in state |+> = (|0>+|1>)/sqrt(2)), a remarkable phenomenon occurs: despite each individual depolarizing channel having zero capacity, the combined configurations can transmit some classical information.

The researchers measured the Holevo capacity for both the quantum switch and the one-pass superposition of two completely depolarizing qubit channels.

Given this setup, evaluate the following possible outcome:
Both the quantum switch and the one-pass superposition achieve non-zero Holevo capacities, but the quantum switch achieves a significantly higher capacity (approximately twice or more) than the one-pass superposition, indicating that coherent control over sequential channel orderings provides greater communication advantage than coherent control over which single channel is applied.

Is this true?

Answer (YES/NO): NO